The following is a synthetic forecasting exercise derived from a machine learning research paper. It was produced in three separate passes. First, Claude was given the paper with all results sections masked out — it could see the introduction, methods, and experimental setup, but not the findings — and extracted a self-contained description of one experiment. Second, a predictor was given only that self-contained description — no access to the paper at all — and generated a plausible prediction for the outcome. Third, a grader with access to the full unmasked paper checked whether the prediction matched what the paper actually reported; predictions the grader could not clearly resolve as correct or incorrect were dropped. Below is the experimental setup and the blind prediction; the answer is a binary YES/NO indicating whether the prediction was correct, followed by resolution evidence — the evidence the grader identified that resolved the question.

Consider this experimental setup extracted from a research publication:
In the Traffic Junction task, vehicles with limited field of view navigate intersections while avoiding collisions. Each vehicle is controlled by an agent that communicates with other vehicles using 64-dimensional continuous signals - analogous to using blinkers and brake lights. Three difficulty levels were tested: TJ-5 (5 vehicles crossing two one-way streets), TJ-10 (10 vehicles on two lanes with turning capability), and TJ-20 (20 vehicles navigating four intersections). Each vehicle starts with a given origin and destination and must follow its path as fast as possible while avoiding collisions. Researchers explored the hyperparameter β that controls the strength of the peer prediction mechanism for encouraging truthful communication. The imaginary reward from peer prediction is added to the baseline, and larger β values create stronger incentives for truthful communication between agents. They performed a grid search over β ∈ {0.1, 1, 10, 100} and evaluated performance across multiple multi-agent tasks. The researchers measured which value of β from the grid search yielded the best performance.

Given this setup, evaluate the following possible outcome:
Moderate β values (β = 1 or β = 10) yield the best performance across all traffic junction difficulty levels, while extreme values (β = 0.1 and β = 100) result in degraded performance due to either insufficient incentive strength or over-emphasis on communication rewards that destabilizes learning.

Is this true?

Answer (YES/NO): YES